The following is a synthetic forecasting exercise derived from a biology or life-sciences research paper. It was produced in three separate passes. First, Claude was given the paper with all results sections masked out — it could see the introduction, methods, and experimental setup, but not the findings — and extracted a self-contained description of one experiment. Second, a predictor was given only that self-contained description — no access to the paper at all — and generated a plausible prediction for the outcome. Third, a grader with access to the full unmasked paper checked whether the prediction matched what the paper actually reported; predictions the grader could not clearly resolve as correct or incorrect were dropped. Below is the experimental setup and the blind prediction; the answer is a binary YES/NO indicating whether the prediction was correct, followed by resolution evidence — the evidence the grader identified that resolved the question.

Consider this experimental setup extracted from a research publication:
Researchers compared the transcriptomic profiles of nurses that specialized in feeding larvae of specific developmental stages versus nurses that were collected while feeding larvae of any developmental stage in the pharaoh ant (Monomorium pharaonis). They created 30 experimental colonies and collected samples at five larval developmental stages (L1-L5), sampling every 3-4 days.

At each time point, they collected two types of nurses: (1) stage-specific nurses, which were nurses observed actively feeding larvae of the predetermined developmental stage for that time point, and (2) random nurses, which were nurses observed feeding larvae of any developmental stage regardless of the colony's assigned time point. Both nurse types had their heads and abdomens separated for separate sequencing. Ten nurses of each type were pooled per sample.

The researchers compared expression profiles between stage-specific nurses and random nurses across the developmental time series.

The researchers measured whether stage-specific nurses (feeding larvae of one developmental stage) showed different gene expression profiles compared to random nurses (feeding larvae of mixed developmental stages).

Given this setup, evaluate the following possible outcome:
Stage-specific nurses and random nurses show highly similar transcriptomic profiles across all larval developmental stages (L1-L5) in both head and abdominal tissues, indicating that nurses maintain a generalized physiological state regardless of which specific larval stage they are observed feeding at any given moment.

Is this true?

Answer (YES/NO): NO